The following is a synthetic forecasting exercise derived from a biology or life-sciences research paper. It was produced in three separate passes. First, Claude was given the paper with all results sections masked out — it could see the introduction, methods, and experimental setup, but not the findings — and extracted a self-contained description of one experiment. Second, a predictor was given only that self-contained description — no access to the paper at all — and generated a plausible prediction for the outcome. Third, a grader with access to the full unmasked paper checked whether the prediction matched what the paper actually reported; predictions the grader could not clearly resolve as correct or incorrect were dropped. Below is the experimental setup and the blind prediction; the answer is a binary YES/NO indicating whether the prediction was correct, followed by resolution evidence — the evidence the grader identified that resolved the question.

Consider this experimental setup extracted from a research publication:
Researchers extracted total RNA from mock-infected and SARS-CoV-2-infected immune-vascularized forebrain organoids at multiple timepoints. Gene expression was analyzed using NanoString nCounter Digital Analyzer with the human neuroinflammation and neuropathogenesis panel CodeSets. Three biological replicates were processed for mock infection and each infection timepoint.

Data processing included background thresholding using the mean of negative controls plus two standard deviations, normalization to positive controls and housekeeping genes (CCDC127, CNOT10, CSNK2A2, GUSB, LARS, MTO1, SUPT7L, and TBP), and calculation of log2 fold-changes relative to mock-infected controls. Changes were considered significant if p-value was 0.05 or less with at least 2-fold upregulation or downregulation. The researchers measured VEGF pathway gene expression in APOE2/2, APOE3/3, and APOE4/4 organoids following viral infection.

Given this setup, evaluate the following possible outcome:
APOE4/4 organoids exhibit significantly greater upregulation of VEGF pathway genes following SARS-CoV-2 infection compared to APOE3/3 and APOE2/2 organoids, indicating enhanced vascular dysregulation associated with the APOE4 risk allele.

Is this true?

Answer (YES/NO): YES